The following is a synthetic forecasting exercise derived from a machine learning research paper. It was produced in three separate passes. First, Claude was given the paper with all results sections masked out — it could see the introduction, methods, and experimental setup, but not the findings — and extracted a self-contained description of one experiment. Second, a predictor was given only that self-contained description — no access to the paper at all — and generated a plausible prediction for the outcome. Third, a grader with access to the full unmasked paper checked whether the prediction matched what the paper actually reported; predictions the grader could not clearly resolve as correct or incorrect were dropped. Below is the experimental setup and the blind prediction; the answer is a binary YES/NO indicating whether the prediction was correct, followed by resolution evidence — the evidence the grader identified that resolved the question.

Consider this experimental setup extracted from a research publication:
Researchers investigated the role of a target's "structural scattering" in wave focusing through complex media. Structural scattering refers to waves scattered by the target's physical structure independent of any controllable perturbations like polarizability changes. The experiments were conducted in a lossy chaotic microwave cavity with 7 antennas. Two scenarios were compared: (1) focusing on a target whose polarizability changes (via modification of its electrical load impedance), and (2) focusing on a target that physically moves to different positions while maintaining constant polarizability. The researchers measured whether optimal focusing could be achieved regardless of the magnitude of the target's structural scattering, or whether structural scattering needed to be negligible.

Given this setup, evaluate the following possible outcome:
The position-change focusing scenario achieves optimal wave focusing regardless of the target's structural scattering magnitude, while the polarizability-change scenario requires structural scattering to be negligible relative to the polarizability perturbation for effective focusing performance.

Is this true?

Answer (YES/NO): NO